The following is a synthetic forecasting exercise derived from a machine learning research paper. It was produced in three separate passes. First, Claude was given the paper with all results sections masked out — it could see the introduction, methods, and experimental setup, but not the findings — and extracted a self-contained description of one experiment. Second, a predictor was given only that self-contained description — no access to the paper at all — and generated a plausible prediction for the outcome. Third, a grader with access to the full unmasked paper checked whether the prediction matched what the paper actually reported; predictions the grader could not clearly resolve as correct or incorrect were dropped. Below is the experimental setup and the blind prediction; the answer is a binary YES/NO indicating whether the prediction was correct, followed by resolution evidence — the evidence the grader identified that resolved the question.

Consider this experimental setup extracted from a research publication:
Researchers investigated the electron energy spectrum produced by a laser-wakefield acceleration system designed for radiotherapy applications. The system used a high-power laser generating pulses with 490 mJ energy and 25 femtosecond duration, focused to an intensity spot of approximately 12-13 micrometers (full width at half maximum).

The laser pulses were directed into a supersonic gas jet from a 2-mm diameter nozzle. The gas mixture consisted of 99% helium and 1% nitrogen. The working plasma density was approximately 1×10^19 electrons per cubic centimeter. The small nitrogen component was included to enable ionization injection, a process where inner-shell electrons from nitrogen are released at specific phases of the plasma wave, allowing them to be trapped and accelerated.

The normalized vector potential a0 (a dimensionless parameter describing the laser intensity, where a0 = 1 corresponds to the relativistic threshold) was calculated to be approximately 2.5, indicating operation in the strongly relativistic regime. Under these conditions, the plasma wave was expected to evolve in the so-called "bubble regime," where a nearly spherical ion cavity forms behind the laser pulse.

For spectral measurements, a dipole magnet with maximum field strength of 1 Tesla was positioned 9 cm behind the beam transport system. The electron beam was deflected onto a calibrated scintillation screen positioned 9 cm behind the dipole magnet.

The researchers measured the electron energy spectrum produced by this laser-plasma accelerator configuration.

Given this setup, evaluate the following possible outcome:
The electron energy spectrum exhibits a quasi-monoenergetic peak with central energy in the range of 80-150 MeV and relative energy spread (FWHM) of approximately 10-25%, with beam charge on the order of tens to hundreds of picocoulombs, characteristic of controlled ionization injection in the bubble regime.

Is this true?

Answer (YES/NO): NO